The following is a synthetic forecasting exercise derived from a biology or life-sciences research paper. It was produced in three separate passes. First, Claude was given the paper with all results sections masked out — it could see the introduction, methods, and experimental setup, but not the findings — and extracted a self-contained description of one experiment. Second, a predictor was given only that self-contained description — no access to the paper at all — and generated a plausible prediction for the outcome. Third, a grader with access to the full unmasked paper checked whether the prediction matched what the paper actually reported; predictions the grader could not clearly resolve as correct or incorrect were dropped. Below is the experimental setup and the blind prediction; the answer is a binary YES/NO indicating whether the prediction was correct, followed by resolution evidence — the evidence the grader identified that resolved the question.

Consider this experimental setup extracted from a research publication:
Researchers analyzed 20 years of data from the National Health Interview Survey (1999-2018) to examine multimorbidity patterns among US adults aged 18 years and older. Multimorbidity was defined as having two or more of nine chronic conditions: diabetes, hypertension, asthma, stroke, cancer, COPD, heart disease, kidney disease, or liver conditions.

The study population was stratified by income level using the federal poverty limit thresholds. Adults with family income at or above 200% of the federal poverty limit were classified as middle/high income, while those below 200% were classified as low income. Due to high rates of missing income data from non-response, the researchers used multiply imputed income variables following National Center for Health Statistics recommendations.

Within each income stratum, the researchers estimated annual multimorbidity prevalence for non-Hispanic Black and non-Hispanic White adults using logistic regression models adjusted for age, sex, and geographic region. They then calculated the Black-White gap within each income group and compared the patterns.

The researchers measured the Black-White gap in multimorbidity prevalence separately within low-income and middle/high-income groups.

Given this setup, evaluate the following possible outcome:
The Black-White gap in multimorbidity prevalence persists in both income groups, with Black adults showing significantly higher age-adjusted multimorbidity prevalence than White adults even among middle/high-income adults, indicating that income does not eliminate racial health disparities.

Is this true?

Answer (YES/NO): NO